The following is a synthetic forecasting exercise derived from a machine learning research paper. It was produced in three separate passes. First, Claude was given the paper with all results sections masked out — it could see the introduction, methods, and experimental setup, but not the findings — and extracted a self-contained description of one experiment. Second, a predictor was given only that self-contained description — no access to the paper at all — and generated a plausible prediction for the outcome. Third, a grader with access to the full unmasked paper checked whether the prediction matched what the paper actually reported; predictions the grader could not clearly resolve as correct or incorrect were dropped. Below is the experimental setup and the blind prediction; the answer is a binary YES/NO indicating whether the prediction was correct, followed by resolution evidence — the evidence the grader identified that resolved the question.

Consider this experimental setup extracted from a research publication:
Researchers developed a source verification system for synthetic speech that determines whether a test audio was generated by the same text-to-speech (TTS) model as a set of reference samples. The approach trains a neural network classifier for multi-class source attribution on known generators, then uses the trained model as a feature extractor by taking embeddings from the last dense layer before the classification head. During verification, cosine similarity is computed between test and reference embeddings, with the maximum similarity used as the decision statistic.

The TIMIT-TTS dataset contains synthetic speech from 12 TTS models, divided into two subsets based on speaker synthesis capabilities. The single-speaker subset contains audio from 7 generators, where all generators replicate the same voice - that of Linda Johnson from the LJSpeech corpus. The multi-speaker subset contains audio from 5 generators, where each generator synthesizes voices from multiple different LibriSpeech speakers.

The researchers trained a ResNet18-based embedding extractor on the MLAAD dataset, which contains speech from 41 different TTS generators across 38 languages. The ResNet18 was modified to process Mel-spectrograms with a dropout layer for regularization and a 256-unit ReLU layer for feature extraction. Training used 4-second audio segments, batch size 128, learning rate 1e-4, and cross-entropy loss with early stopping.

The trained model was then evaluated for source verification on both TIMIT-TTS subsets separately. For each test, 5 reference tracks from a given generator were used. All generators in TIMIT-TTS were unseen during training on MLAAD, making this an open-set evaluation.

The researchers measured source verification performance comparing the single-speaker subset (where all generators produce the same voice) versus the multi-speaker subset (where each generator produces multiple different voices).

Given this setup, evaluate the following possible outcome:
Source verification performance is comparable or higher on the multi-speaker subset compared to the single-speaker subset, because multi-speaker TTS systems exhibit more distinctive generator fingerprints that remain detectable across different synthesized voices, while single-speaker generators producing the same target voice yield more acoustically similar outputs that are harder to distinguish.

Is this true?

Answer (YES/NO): YES